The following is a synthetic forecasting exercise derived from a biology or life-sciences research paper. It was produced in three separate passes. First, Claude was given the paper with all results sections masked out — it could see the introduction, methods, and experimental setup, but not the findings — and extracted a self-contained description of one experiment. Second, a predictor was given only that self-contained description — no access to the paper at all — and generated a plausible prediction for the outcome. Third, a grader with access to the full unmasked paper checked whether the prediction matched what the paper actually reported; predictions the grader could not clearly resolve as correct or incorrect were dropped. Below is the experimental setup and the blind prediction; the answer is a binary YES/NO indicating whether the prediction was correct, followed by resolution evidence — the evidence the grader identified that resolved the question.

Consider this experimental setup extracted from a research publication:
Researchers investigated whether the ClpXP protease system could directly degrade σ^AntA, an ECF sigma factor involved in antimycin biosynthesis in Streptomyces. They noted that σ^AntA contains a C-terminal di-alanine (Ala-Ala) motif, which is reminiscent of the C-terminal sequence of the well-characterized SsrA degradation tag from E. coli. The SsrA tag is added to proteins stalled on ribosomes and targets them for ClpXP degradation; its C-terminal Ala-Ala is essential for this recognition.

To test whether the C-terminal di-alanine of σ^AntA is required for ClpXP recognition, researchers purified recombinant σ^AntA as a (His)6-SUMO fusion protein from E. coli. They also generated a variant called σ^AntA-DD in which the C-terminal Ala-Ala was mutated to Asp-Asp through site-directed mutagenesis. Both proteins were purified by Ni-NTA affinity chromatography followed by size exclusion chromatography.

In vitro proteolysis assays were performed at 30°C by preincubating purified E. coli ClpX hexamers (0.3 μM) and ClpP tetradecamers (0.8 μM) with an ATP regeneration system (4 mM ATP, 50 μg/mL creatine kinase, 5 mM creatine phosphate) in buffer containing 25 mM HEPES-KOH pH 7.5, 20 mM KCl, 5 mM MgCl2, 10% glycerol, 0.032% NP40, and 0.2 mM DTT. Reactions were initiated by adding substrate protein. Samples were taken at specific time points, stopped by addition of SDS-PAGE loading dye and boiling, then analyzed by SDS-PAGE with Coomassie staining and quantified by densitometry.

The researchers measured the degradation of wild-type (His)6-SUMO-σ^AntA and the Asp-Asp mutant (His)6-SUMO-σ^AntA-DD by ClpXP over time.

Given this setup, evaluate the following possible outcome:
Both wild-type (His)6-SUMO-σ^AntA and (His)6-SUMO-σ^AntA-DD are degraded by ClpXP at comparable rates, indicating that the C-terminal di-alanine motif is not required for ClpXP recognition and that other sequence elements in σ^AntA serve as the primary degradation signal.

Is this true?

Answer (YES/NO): NO